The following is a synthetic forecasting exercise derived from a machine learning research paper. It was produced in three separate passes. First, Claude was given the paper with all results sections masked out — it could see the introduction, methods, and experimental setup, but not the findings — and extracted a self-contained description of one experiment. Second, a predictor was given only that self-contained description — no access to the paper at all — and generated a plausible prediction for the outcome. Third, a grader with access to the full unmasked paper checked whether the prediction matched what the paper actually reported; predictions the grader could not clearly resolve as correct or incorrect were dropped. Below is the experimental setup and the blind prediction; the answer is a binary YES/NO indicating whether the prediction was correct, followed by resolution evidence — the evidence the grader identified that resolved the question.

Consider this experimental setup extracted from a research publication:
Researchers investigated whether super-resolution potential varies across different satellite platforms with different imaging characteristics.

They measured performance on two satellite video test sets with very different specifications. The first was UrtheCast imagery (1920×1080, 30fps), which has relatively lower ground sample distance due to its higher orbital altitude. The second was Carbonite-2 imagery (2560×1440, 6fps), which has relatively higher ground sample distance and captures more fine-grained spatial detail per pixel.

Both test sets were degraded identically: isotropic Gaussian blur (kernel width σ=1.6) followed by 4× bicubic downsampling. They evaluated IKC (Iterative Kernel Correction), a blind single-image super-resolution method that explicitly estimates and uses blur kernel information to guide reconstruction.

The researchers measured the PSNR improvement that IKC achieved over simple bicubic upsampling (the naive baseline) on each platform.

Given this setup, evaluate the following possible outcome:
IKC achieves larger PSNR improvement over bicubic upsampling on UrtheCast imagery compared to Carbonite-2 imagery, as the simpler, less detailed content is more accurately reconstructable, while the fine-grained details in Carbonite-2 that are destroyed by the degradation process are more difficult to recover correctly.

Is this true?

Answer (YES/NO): NO